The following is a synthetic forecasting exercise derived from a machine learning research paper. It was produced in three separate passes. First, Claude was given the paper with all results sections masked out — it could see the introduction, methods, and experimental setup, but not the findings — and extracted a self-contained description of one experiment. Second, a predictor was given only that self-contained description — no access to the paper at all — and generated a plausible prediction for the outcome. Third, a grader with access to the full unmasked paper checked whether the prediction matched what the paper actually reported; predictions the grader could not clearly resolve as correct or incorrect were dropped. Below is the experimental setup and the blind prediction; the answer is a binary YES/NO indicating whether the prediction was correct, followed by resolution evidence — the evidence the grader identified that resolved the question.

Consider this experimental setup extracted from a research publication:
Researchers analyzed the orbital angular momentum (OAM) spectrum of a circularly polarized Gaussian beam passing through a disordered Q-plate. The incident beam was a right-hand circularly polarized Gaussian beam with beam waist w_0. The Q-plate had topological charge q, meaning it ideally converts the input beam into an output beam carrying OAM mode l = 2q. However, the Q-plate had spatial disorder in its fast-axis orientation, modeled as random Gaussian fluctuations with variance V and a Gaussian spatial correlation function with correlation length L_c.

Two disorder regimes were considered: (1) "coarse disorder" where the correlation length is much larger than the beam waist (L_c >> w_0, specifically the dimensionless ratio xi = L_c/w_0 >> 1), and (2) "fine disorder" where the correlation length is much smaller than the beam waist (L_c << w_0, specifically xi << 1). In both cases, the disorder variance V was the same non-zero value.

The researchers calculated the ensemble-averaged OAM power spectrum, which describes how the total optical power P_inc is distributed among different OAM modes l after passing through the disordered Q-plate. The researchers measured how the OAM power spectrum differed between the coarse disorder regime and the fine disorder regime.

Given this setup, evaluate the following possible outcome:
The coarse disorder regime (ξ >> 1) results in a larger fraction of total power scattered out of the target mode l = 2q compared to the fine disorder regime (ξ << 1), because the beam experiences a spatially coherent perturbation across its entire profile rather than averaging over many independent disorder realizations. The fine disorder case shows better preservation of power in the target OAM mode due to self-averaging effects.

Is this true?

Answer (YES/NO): NO